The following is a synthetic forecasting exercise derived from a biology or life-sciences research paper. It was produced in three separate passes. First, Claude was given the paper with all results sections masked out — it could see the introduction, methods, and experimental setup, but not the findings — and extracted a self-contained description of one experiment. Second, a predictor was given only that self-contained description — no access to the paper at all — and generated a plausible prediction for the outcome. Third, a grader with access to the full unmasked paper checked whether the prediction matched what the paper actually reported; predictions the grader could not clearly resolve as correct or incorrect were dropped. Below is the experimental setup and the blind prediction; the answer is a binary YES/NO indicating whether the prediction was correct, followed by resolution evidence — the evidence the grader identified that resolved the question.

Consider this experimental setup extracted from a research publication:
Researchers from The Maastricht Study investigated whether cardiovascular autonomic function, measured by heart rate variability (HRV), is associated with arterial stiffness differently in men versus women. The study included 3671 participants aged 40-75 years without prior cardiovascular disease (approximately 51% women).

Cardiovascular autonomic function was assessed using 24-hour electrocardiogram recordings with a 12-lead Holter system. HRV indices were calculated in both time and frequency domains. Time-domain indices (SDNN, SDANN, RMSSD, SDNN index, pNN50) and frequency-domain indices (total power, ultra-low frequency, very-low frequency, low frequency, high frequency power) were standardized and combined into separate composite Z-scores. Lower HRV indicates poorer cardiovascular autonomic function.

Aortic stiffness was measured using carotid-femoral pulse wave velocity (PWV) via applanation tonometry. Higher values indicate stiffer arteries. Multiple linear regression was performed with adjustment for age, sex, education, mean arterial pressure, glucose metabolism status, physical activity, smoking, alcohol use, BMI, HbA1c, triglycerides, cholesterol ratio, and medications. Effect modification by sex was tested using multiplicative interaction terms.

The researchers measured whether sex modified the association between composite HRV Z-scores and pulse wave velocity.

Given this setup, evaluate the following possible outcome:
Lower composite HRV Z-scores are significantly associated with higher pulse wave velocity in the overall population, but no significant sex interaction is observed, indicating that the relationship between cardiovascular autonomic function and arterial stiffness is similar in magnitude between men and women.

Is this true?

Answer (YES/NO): YES